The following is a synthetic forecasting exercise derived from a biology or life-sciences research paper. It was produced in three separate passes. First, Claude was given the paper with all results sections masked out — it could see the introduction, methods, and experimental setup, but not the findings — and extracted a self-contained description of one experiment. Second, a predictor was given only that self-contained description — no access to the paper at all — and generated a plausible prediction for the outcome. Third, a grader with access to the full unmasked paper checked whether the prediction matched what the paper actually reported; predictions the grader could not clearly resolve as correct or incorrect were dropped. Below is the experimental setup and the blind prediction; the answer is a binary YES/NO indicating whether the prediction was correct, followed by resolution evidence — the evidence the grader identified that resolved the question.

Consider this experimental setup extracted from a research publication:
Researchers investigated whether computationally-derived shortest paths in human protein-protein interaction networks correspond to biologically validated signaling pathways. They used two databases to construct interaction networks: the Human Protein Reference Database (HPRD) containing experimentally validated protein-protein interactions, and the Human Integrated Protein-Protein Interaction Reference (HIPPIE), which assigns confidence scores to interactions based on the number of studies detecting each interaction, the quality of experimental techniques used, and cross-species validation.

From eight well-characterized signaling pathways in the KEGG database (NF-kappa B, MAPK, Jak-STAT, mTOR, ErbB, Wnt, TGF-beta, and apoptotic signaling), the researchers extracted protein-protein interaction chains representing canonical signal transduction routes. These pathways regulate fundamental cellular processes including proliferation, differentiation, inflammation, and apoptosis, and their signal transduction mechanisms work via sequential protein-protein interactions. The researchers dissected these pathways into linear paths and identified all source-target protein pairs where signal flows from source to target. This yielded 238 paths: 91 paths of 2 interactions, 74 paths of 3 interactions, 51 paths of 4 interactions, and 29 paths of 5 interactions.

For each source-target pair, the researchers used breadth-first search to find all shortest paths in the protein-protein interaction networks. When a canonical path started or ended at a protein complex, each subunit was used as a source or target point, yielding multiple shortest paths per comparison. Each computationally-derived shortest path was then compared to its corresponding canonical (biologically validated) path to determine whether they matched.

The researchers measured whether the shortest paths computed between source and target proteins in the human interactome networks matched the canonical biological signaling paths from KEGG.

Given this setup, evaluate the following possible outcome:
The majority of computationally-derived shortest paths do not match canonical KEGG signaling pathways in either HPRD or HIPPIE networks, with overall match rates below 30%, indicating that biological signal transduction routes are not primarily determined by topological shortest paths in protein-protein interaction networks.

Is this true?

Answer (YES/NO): NO